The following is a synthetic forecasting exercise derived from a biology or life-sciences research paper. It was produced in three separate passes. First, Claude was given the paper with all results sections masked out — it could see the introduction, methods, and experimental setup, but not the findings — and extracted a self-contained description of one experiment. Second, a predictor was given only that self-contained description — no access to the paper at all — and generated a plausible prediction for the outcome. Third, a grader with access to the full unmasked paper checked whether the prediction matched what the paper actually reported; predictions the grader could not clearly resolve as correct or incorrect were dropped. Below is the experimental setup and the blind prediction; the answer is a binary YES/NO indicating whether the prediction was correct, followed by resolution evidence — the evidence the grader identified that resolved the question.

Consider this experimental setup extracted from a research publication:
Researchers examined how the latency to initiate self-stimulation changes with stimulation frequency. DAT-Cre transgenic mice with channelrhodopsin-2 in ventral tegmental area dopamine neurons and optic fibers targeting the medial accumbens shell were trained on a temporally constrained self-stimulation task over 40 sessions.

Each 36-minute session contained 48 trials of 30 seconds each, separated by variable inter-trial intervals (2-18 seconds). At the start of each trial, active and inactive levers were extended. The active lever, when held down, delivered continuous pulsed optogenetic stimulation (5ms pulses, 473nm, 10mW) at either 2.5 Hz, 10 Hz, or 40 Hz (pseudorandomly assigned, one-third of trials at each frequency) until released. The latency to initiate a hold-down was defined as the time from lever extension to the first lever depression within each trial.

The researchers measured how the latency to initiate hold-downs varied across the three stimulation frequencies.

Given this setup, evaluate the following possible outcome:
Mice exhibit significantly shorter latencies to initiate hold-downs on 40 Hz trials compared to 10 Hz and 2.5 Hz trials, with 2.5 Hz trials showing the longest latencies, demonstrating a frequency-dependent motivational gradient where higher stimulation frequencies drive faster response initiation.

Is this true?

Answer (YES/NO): NO